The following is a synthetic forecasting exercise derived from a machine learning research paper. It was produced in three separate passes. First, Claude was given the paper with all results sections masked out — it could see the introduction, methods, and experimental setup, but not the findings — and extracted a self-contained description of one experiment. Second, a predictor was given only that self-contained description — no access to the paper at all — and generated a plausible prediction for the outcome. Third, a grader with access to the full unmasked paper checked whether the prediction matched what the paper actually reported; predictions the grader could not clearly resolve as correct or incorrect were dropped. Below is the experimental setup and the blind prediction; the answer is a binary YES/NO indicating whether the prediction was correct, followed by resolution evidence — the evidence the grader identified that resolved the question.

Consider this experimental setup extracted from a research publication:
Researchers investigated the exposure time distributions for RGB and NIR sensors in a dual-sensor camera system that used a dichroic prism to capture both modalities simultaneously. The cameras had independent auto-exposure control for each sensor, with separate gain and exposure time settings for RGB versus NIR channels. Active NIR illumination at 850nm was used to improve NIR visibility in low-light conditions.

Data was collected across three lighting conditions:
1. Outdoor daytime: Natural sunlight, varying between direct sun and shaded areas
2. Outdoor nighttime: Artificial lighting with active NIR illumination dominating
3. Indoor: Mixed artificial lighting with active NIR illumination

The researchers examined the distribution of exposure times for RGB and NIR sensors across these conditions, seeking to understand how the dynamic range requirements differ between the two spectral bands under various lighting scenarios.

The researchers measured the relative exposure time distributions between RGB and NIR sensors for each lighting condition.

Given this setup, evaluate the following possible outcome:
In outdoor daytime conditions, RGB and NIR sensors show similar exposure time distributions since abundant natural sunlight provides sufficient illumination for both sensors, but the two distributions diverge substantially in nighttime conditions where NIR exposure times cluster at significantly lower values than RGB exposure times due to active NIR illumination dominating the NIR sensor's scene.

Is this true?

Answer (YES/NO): NO